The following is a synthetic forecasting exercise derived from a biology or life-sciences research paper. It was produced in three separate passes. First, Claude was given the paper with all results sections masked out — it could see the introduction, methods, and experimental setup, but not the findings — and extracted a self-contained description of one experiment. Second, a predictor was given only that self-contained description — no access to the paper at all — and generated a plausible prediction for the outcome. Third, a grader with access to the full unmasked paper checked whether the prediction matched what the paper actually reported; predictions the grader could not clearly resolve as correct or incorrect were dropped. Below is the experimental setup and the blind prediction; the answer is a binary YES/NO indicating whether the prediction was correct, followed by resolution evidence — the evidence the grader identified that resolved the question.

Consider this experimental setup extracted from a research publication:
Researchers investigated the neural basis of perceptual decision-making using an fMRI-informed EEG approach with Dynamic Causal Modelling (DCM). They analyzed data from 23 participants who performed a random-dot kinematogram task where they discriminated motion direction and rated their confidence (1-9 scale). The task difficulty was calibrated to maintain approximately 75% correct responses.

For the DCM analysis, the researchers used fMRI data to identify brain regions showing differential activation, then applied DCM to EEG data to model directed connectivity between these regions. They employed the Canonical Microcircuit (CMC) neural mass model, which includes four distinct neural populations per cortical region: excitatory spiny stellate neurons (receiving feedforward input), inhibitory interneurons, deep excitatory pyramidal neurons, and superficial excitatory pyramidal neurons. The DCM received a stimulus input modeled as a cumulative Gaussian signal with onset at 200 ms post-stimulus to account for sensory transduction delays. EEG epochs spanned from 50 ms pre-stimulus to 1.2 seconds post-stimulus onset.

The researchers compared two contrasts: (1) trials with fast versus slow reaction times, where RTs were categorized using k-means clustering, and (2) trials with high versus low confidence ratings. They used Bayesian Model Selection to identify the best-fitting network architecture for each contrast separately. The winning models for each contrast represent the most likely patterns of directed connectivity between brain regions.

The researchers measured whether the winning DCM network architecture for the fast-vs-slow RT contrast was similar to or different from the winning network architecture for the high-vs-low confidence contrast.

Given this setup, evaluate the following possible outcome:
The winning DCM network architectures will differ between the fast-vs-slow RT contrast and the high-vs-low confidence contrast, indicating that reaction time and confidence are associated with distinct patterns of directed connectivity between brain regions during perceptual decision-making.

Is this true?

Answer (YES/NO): YES